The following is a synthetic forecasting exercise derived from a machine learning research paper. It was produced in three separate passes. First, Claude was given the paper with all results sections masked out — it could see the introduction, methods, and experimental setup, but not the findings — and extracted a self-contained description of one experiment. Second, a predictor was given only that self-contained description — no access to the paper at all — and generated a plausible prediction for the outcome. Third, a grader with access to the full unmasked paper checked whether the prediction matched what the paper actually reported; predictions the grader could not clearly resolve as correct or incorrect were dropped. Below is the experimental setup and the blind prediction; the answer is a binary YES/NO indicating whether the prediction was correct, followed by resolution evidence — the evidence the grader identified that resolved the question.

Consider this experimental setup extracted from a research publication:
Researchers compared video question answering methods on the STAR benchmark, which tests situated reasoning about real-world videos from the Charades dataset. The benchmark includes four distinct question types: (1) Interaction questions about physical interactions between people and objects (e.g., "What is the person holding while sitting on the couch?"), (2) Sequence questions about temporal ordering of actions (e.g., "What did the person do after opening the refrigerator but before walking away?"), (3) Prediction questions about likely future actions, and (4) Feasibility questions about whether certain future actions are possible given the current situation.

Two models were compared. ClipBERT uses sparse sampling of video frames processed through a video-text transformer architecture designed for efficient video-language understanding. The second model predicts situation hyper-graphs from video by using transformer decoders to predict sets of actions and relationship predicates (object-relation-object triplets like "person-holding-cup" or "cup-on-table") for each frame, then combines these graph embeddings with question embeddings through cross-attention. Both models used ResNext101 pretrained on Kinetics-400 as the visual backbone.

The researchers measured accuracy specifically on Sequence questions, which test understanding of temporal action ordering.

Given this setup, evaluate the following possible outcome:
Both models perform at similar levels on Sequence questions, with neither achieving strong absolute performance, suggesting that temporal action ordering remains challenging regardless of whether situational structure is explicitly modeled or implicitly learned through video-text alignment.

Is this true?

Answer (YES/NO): YES